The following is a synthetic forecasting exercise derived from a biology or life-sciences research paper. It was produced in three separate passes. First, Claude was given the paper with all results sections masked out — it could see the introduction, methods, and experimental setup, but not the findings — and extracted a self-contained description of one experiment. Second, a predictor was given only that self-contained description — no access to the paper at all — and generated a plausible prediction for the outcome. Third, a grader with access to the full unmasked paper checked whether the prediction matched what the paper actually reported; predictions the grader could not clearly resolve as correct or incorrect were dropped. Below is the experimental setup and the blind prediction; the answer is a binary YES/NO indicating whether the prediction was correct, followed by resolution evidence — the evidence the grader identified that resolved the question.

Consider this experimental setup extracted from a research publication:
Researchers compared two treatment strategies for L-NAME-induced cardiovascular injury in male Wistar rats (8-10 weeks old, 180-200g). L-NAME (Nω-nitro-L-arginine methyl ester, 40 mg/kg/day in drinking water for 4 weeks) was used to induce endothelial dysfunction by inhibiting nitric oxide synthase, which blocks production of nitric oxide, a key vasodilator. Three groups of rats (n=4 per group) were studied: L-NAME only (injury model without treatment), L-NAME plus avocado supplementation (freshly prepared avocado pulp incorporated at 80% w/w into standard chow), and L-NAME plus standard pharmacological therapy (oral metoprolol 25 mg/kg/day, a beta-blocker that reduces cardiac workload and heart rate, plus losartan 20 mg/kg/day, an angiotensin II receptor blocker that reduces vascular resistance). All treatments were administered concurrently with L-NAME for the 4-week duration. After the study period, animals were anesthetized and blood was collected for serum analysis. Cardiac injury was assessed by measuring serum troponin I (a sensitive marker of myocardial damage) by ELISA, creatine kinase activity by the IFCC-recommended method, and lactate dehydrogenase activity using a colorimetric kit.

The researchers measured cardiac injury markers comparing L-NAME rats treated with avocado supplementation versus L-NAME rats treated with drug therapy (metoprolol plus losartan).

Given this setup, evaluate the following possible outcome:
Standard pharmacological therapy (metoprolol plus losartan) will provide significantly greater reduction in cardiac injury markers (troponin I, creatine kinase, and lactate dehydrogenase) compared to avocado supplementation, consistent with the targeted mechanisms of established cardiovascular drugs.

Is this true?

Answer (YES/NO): NO